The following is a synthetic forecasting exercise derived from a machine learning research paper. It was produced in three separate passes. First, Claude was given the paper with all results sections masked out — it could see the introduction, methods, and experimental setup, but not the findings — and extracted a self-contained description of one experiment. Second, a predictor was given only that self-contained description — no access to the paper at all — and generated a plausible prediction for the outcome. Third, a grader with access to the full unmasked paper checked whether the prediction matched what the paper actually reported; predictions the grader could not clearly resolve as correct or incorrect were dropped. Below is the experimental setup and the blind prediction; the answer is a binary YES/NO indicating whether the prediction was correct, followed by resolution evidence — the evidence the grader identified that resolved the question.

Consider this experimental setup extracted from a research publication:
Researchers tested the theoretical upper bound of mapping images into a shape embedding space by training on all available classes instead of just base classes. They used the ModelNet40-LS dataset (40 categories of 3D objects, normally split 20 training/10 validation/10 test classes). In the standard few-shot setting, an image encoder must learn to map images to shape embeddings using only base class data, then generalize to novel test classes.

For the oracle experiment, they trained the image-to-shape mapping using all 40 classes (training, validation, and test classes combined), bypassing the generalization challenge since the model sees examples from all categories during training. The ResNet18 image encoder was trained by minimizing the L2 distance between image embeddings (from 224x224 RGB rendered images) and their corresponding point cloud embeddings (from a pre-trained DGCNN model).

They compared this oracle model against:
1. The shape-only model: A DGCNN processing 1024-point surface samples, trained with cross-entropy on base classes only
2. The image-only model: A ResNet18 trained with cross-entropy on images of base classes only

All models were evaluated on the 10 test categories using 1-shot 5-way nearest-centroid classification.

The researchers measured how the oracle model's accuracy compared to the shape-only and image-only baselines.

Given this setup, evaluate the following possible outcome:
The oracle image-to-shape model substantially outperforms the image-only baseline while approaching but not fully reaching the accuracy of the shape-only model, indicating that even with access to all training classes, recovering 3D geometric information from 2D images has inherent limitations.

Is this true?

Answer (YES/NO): NO